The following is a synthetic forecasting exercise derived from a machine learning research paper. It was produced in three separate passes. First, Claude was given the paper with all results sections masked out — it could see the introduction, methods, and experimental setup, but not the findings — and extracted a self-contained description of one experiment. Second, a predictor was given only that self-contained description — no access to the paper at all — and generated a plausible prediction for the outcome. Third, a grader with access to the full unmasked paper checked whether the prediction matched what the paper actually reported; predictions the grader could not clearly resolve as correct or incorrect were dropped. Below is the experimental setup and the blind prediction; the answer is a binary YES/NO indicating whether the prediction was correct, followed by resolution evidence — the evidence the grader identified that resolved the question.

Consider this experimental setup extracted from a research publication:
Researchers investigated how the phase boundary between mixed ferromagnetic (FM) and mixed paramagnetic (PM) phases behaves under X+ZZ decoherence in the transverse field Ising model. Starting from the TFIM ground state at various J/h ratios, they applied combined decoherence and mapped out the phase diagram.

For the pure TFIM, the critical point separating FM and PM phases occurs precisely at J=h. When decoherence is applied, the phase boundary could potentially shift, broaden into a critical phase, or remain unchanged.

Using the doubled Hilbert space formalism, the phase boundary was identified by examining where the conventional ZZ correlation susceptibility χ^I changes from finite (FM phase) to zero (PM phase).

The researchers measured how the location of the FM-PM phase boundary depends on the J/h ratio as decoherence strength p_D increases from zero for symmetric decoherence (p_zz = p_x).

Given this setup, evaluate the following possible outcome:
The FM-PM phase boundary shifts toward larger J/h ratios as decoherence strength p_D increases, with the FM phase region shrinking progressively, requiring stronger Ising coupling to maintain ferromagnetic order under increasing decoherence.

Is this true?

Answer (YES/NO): NO